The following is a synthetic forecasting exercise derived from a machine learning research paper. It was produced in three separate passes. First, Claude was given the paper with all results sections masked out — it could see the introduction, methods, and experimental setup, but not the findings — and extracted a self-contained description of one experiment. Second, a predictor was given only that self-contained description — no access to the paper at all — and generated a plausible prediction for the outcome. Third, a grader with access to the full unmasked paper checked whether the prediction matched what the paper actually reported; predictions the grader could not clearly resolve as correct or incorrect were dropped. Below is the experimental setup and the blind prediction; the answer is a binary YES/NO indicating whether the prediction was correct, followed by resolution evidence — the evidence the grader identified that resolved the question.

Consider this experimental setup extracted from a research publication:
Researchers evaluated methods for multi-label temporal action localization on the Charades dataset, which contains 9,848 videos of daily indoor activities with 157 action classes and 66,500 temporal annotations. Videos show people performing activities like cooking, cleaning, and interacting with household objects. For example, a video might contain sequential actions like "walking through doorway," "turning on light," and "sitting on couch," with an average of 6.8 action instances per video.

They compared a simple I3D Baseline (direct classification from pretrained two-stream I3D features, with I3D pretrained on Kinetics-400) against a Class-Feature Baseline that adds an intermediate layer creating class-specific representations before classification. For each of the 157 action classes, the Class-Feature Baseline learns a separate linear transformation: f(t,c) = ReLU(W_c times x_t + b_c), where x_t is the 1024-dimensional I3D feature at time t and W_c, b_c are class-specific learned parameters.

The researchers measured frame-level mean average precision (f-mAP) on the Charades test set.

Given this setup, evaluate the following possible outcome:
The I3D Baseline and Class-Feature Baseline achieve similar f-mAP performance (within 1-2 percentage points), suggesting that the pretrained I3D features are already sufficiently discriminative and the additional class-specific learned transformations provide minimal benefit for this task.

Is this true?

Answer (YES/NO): NO